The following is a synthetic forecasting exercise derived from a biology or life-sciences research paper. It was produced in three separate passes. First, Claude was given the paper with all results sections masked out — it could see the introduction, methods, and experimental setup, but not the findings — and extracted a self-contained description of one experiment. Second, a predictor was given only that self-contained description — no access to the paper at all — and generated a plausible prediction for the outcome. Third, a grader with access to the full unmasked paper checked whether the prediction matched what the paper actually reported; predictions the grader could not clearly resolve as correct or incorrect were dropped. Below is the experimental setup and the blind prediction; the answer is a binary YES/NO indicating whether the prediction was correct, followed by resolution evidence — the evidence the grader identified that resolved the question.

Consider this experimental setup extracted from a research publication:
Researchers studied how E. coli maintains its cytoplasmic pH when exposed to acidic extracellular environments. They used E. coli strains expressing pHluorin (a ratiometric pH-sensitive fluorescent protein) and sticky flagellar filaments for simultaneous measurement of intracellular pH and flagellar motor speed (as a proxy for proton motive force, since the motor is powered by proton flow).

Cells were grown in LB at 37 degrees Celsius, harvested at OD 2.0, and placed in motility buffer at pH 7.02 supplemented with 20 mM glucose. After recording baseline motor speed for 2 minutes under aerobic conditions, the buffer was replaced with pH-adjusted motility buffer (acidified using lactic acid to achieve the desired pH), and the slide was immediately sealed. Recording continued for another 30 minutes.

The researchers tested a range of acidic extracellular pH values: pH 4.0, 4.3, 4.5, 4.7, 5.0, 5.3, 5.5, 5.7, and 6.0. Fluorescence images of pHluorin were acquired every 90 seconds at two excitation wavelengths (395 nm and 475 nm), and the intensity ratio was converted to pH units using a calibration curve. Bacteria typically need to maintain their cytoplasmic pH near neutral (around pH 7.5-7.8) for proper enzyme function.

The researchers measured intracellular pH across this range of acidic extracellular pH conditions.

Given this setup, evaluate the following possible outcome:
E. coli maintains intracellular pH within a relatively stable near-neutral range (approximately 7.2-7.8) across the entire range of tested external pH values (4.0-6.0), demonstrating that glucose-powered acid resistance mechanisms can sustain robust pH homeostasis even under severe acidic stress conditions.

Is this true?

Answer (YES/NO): NO